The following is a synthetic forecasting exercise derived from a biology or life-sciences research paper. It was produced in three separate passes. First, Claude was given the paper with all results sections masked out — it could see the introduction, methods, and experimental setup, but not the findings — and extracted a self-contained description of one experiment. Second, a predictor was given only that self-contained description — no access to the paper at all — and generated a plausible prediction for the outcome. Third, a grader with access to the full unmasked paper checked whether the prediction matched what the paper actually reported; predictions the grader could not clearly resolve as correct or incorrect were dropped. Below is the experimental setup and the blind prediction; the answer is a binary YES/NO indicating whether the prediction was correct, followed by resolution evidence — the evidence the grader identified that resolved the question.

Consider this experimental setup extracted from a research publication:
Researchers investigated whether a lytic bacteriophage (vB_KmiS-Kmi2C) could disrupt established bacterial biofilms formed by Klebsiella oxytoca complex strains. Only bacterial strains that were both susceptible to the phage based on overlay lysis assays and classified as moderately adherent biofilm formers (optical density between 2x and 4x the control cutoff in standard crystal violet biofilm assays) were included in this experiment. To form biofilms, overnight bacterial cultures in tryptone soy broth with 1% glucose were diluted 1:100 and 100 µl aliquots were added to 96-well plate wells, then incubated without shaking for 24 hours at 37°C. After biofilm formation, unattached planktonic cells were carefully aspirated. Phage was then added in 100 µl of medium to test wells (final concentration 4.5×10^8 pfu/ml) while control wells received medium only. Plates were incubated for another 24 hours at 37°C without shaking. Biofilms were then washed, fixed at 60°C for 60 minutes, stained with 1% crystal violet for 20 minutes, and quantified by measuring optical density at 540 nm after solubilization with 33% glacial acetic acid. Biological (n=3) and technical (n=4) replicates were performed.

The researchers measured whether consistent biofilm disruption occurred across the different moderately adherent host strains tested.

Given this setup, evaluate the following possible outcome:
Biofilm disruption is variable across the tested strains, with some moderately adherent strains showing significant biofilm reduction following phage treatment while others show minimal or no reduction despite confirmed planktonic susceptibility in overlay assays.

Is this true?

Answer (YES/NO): YES